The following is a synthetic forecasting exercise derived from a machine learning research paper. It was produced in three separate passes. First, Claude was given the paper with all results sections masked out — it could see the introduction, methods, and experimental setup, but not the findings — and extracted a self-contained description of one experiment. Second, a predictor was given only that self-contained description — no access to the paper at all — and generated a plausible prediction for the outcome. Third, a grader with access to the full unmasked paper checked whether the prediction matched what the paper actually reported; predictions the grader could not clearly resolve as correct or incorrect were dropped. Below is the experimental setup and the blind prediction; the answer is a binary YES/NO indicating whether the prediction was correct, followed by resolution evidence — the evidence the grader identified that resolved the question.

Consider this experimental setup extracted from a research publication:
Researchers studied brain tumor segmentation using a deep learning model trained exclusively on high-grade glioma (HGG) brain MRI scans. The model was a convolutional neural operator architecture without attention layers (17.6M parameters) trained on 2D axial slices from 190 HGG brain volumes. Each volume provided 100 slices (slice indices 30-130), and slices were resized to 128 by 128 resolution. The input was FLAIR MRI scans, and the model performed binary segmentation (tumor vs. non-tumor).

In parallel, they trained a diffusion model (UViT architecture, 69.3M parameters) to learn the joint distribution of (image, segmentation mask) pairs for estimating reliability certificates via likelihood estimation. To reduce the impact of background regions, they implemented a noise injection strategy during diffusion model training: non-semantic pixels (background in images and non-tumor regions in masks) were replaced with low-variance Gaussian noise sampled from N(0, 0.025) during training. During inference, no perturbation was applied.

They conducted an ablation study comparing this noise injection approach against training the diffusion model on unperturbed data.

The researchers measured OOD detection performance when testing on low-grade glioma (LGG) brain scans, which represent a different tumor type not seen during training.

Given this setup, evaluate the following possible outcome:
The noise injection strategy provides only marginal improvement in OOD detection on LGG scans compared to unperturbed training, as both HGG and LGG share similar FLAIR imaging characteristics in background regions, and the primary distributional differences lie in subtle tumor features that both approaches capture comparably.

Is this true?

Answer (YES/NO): NO